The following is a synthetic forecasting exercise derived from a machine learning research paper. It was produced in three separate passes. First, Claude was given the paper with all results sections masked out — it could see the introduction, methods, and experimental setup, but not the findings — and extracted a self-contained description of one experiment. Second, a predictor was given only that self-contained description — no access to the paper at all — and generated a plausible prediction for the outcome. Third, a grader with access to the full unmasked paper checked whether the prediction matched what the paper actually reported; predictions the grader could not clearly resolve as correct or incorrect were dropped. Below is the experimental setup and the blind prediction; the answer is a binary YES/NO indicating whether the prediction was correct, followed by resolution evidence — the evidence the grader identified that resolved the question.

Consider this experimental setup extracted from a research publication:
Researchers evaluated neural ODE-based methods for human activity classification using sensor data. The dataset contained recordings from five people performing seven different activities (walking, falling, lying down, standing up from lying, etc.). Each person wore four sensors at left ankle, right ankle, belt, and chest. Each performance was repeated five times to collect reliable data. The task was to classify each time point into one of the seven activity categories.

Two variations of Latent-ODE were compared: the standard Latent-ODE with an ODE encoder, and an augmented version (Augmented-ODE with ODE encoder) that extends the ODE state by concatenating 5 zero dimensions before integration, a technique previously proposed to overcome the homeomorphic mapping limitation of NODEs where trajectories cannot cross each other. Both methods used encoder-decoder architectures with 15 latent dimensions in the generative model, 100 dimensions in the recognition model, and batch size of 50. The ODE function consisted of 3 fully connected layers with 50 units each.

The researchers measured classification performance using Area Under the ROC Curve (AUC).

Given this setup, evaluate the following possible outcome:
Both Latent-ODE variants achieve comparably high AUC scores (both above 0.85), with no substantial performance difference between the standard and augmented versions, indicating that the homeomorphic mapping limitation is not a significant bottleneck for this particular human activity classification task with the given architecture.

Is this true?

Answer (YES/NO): NO